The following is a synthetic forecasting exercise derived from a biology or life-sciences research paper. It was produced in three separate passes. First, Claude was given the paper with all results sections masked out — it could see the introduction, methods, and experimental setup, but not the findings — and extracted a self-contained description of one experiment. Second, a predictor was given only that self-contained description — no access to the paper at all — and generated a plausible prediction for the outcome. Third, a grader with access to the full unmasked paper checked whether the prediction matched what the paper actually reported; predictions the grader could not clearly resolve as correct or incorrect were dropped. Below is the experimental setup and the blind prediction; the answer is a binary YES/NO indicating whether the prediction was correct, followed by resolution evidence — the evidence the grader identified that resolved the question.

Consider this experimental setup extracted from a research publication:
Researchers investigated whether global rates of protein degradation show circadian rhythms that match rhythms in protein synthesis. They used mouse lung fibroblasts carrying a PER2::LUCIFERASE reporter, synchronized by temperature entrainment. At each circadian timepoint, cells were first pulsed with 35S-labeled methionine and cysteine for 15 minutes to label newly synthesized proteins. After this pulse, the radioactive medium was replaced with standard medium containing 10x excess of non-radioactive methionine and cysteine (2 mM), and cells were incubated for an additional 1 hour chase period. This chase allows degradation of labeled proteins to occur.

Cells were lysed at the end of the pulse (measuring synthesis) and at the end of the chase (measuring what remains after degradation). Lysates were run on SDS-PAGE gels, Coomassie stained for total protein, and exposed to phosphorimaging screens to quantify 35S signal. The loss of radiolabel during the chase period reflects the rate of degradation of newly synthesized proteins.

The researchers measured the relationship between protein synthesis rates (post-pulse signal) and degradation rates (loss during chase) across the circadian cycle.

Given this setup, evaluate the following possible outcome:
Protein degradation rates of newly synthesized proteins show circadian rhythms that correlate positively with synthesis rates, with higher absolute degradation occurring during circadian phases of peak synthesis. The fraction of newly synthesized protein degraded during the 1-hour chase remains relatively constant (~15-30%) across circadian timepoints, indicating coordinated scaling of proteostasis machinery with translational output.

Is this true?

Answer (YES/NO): NO